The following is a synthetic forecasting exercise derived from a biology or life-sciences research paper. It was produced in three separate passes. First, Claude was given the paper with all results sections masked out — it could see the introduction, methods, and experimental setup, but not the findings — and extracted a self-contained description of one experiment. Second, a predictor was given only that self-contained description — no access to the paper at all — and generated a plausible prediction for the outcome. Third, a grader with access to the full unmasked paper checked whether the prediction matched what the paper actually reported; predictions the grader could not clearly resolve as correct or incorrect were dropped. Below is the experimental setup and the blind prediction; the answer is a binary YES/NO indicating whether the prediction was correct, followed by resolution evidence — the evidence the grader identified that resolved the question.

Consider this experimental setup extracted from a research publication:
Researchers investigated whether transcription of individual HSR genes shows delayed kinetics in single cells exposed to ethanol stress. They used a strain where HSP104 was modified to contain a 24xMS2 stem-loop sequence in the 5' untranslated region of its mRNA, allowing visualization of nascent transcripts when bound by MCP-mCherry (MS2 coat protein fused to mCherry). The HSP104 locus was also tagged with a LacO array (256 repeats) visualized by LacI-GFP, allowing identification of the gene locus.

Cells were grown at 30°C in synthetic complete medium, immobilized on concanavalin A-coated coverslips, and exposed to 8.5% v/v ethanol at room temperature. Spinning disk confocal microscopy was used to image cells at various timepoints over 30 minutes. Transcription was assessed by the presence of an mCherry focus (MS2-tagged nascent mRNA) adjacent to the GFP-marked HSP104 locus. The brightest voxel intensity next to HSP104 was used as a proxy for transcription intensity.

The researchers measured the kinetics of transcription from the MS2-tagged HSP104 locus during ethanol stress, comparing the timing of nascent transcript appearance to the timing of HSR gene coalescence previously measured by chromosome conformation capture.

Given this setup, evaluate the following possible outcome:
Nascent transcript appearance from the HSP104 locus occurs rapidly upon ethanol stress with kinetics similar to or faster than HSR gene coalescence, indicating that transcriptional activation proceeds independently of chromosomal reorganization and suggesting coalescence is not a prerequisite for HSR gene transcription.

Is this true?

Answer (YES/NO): NO